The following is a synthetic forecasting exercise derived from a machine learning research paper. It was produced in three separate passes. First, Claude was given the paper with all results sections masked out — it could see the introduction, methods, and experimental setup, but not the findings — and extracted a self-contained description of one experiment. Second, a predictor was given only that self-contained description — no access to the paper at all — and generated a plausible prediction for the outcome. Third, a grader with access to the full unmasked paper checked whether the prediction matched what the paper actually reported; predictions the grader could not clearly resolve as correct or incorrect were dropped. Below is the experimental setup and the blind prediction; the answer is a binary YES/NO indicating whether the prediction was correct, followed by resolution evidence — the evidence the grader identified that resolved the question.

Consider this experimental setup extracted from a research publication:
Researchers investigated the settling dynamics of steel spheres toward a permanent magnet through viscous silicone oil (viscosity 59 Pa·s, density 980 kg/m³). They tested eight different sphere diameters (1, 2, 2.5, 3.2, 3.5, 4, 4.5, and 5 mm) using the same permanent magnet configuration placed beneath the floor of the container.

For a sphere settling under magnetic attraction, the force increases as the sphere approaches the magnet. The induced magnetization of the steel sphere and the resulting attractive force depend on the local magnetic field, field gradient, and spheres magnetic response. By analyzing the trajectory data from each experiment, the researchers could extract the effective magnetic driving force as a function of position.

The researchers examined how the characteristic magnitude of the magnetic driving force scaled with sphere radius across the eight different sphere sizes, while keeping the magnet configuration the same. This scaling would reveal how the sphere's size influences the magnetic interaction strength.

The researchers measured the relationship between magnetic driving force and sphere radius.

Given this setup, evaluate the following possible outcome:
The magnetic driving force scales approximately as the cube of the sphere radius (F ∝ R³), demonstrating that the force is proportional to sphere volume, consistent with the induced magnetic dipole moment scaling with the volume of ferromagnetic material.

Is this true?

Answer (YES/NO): NO